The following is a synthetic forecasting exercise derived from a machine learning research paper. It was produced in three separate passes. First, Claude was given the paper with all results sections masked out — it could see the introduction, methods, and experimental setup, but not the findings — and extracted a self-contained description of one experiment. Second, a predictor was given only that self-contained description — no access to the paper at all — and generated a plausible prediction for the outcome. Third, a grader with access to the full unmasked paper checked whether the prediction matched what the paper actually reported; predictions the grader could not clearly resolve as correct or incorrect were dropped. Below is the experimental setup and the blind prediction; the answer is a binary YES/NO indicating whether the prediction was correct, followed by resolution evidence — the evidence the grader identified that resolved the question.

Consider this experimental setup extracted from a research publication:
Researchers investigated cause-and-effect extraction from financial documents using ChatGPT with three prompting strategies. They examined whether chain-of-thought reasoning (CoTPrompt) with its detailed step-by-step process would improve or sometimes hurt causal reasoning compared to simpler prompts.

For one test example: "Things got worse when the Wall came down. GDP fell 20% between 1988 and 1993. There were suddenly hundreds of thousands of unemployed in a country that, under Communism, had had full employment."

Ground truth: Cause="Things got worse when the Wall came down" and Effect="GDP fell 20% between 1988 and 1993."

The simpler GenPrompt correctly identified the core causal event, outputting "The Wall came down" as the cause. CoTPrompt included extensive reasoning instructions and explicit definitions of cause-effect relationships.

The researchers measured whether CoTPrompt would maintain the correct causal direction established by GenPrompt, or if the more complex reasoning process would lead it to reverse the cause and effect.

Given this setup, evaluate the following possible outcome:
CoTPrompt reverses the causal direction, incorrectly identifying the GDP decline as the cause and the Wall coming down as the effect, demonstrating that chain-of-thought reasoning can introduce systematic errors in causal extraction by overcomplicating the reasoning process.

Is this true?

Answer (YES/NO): NO